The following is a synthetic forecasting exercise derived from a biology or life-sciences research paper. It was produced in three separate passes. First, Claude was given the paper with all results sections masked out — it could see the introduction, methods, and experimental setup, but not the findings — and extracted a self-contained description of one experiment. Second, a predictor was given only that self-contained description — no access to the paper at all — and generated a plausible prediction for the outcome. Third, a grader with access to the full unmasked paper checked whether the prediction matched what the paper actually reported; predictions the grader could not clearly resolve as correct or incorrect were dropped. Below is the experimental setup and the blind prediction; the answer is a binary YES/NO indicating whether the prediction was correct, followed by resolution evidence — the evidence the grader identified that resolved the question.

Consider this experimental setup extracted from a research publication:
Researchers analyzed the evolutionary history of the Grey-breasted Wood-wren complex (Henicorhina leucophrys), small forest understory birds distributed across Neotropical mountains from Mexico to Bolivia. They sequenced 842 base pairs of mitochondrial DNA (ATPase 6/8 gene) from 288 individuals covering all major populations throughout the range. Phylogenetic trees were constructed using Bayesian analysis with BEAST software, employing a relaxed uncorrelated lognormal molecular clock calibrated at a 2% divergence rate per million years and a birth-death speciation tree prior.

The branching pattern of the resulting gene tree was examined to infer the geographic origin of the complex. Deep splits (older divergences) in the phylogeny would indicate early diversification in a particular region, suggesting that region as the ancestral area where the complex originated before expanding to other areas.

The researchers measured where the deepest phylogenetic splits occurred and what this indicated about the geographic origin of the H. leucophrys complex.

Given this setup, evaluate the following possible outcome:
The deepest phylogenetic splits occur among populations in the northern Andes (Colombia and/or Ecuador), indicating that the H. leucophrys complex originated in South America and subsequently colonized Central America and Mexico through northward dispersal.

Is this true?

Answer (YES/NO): NO